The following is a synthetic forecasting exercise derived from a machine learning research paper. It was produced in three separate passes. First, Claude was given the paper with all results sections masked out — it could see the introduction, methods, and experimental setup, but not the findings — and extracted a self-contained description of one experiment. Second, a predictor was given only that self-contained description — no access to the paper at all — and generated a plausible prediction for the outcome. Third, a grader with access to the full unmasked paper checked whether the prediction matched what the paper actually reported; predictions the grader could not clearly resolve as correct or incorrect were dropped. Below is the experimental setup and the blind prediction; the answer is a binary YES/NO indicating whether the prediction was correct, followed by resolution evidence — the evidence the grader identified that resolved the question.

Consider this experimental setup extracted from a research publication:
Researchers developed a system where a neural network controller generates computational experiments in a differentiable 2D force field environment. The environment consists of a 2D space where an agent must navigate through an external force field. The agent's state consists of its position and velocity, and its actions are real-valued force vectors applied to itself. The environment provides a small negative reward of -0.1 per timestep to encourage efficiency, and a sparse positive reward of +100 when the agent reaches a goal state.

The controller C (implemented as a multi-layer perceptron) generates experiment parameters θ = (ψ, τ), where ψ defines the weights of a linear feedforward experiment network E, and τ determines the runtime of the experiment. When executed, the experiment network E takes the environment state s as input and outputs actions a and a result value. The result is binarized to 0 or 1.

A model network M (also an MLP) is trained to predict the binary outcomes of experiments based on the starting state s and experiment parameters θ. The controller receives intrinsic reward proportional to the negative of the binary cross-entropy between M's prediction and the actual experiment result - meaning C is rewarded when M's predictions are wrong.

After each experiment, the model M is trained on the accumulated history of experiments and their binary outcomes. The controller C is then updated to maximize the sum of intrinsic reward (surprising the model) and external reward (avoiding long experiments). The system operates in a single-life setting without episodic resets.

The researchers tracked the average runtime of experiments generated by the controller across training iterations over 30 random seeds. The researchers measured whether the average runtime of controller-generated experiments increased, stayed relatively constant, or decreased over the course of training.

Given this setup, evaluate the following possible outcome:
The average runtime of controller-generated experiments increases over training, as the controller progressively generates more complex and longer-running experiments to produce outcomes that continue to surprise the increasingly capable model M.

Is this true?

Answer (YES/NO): YES